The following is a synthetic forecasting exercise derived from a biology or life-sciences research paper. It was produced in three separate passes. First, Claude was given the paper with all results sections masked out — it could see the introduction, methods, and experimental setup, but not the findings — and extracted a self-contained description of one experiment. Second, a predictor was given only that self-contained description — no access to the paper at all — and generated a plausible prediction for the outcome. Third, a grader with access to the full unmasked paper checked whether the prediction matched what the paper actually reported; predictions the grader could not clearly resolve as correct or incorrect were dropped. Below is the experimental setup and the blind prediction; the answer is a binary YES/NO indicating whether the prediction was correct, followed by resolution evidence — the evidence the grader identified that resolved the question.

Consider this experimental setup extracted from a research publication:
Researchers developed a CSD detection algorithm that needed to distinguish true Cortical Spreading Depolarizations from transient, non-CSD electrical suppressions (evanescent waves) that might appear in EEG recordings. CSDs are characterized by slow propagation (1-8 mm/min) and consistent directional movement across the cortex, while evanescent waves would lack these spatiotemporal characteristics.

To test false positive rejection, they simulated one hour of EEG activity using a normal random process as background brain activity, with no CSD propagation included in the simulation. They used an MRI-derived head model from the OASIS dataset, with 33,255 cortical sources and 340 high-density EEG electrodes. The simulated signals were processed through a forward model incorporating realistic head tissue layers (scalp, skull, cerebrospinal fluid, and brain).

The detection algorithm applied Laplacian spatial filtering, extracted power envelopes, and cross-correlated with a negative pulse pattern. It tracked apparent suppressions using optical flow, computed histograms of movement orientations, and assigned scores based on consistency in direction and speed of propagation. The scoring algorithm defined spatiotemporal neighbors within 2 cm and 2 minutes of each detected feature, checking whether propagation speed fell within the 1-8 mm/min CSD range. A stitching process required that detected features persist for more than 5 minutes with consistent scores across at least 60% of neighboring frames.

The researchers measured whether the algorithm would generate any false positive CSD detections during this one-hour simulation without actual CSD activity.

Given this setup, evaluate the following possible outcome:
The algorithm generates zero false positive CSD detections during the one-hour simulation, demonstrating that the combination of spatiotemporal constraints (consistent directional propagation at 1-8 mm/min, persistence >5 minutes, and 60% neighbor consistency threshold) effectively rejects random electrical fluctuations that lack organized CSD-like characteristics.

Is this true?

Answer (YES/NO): YES